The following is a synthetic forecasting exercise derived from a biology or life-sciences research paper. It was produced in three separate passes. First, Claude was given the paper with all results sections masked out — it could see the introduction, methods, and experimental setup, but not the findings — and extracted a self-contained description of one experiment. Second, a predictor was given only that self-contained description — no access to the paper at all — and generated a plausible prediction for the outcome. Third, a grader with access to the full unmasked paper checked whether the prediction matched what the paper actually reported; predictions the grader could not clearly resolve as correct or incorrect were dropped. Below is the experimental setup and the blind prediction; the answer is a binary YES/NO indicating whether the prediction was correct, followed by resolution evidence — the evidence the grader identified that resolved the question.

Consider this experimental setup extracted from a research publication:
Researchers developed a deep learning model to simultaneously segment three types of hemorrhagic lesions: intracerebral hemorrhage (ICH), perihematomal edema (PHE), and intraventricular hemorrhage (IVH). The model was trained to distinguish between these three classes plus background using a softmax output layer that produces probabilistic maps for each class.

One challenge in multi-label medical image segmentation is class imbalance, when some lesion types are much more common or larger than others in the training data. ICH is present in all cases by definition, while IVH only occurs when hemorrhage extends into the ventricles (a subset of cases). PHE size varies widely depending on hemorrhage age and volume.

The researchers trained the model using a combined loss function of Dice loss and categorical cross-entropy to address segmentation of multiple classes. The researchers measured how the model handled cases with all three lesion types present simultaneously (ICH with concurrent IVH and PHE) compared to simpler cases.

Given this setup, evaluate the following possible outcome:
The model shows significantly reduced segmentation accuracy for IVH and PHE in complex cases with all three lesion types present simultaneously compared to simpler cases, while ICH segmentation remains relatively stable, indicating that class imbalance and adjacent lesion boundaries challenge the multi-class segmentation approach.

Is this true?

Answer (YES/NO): NO